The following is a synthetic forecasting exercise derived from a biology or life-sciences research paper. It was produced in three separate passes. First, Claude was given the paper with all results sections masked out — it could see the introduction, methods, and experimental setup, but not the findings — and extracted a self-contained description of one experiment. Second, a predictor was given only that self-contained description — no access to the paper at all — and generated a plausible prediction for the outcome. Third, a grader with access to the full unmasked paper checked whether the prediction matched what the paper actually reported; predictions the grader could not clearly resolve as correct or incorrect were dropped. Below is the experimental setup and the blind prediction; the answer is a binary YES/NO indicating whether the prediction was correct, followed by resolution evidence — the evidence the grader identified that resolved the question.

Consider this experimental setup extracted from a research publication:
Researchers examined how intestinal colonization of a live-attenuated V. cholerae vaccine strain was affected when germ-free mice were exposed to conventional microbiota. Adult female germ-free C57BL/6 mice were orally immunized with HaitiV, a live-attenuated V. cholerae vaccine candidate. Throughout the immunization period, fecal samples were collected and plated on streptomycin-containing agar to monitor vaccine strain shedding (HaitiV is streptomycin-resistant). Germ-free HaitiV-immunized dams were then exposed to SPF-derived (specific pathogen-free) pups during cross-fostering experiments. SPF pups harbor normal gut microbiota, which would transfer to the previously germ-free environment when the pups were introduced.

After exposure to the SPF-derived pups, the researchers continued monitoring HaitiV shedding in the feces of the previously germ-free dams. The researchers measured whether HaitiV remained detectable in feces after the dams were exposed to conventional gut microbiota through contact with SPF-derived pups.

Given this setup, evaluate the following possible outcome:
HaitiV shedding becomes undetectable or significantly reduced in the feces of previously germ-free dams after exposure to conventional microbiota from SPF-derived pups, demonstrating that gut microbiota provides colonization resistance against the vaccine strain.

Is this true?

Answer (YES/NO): YES